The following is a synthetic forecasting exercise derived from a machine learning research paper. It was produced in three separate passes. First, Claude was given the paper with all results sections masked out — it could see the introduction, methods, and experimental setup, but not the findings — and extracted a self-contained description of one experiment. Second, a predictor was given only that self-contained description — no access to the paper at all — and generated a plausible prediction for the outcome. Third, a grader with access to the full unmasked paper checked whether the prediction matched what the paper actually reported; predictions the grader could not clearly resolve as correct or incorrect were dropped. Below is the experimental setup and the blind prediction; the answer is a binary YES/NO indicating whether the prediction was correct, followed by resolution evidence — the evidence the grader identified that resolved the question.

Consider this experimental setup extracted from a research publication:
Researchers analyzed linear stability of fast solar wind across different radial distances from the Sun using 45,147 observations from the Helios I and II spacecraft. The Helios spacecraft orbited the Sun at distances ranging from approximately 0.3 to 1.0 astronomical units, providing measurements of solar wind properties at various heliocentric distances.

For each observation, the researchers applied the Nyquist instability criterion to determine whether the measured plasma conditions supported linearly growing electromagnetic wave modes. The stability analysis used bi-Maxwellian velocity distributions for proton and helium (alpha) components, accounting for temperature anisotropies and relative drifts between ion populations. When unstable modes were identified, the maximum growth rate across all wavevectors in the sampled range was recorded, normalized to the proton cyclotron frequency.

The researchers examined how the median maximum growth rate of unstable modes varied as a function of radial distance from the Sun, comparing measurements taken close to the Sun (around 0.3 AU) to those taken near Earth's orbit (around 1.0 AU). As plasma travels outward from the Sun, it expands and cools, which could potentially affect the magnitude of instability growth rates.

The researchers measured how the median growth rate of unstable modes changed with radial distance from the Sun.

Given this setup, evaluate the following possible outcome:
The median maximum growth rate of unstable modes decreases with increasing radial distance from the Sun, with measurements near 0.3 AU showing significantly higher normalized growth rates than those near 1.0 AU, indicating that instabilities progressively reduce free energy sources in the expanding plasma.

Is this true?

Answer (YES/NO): NO